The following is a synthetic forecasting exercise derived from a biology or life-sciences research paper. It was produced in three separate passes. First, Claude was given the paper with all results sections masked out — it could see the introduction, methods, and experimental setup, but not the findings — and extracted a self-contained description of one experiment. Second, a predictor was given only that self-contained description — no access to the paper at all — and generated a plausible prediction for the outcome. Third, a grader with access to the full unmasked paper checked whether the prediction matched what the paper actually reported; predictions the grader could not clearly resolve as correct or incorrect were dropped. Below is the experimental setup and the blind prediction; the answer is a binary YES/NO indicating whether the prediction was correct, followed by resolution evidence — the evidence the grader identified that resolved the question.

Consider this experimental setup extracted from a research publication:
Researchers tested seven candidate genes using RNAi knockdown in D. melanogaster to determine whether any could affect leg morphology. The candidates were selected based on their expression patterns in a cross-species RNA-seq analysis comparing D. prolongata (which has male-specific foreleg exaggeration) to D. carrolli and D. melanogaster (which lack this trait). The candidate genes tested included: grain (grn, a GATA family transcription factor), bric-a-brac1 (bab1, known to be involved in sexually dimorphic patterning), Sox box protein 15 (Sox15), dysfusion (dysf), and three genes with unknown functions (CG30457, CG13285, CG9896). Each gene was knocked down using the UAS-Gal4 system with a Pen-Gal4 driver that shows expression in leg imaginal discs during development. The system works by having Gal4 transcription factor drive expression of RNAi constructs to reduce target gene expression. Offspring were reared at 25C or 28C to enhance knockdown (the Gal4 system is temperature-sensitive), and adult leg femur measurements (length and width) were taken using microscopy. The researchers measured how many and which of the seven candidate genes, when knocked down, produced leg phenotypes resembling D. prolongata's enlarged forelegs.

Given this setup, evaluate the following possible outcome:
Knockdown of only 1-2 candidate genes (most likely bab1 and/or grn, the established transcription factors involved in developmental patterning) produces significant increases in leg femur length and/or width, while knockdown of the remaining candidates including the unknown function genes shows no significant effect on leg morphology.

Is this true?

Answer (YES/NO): NO